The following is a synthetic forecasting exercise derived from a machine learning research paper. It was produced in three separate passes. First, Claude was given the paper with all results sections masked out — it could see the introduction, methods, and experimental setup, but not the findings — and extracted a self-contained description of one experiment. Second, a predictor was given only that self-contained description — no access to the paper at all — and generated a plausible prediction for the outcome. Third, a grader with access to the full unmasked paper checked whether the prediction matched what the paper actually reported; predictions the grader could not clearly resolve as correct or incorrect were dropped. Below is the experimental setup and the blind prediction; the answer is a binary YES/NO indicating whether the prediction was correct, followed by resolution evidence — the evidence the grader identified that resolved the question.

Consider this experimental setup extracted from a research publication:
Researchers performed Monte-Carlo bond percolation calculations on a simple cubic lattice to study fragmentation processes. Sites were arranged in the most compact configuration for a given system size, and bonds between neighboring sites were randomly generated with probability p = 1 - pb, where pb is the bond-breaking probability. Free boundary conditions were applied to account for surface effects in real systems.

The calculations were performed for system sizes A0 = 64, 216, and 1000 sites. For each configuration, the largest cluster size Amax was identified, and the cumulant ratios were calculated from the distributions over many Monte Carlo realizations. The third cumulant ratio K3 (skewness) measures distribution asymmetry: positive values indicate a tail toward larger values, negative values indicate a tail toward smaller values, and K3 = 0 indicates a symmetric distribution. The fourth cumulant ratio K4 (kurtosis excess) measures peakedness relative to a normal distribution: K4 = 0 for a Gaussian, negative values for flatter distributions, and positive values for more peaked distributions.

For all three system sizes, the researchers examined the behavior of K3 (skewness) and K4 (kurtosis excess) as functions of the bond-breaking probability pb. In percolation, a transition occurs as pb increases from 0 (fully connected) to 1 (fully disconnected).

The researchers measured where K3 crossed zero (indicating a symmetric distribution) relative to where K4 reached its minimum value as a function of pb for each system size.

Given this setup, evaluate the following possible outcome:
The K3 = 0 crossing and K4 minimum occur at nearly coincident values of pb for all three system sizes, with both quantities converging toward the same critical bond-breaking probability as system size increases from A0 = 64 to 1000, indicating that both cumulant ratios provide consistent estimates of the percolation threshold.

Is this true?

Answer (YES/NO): YES